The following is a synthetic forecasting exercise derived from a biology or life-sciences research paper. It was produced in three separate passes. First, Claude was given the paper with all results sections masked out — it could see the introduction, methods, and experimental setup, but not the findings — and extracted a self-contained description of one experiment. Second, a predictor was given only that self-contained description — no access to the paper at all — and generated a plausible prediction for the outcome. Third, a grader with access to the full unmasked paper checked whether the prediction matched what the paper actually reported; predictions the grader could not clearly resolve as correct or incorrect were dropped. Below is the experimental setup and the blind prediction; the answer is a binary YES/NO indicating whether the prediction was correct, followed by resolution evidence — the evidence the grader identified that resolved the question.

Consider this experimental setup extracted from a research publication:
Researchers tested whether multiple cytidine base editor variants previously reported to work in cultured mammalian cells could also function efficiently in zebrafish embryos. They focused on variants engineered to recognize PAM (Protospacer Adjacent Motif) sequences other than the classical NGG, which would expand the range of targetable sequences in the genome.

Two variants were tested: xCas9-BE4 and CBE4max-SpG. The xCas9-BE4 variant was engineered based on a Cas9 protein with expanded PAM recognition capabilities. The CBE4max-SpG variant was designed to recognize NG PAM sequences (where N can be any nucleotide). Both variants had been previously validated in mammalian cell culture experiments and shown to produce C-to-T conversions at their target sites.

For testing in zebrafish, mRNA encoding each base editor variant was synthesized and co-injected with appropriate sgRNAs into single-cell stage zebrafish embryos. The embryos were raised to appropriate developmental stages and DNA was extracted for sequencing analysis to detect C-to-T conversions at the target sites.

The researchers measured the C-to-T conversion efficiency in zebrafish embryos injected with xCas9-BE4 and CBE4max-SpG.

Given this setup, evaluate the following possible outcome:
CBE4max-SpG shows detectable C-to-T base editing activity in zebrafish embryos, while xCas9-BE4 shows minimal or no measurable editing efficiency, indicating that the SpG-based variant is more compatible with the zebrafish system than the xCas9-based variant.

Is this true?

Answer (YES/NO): NO